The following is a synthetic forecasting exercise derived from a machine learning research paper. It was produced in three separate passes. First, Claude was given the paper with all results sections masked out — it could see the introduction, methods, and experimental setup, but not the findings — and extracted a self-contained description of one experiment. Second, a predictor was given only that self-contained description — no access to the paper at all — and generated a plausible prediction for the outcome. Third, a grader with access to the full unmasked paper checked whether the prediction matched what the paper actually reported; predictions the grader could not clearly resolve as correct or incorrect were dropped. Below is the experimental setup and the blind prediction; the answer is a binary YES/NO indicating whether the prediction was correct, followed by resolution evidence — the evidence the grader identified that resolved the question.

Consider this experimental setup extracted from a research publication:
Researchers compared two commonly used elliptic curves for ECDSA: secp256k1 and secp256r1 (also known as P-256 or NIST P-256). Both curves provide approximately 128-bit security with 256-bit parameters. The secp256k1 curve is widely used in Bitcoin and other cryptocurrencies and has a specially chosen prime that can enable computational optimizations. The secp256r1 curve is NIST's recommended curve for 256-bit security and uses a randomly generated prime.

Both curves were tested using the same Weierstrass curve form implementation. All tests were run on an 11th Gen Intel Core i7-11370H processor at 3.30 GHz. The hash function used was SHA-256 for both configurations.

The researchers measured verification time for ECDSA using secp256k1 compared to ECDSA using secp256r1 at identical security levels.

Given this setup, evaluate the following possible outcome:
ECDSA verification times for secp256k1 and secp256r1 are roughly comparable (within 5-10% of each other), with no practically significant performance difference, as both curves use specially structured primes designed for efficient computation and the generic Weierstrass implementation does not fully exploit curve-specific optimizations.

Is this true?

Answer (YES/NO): YES